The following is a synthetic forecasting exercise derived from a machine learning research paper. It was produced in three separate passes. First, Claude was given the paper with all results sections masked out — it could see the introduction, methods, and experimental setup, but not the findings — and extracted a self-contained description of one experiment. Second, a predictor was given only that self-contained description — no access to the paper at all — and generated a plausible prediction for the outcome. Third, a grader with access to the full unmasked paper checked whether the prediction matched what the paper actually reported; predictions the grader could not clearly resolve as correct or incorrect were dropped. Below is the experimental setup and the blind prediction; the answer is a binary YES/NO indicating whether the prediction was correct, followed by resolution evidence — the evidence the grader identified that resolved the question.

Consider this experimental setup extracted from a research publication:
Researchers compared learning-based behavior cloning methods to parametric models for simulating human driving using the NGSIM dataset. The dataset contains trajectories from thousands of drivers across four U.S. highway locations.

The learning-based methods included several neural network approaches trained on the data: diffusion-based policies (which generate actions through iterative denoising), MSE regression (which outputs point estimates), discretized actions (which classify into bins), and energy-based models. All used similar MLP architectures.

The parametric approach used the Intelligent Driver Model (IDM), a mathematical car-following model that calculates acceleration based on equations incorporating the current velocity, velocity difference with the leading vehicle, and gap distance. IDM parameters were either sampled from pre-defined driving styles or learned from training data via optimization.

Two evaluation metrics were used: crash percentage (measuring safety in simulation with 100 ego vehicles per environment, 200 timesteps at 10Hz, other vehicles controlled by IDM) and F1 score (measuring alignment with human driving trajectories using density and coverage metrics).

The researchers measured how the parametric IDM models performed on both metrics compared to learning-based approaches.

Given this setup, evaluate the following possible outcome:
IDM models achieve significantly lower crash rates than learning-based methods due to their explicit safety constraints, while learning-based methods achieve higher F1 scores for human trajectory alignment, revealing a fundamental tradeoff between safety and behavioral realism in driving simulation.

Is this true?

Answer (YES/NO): YES